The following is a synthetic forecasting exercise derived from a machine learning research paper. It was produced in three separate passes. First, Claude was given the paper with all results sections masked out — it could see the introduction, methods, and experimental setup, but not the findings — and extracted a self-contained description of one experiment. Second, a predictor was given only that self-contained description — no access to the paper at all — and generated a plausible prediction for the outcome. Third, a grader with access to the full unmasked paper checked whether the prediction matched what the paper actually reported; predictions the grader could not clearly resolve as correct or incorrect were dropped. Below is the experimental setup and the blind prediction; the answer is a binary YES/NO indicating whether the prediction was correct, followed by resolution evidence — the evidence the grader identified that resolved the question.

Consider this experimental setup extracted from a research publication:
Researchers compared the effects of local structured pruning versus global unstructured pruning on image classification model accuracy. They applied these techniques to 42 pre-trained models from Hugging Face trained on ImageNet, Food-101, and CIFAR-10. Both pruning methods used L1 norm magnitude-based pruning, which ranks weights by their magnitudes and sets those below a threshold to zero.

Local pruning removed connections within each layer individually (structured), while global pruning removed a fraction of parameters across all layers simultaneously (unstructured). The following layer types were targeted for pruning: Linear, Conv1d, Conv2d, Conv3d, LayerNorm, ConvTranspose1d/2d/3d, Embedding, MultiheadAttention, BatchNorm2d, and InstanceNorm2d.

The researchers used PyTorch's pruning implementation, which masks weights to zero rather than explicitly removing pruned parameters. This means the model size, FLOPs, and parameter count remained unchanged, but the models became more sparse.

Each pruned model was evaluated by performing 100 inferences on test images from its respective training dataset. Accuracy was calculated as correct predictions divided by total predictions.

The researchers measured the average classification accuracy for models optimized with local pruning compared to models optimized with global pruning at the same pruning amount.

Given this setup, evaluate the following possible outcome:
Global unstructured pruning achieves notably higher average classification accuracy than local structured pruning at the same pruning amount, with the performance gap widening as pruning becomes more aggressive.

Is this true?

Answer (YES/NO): NO